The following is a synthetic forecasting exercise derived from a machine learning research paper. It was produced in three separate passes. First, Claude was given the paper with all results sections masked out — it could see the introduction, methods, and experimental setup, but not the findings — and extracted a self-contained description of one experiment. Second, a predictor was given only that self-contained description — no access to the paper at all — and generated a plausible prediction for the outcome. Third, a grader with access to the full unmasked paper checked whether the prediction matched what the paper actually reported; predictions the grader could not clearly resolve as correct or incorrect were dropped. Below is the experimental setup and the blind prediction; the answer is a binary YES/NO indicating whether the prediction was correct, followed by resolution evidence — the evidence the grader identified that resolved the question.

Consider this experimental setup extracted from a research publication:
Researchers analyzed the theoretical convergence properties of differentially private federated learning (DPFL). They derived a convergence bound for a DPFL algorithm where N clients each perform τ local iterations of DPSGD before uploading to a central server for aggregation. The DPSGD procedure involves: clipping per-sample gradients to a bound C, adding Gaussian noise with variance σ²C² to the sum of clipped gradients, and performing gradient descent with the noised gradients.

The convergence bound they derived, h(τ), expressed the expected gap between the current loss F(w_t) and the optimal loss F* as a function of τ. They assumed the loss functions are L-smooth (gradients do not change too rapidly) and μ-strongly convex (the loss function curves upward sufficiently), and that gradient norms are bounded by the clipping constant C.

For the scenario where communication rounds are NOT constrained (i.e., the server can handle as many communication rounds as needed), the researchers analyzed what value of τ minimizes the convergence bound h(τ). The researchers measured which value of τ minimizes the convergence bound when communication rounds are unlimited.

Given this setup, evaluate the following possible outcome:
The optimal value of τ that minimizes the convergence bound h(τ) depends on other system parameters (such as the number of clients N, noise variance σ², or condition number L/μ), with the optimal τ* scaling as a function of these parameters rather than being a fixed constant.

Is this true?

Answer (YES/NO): NO